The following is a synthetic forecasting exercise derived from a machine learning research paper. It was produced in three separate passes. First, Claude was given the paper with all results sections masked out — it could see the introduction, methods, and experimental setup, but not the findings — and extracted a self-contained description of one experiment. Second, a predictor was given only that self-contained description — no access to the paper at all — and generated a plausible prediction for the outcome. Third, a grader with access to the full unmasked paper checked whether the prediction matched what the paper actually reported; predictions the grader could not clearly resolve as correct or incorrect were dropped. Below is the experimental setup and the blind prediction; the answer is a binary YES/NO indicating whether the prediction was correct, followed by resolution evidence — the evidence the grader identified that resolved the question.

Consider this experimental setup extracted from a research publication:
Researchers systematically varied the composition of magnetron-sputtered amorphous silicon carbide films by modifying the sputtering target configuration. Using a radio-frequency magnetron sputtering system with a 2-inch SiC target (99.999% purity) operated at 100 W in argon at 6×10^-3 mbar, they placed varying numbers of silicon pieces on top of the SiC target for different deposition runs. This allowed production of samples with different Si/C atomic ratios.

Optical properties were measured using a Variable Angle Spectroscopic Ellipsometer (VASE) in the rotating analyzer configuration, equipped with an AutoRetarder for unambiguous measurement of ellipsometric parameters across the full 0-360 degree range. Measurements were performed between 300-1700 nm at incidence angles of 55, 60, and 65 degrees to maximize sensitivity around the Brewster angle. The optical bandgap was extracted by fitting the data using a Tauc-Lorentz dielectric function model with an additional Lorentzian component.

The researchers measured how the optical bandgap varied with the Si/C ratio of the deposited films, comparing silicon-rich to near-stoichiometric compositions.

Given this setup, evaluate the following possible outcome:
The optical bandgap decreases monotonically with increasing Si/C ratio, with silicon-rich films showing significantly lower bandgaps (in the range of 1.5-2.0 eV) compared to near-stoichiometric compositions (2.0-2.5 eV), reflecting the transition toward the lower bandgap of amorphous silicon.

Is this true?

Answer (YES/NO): NO